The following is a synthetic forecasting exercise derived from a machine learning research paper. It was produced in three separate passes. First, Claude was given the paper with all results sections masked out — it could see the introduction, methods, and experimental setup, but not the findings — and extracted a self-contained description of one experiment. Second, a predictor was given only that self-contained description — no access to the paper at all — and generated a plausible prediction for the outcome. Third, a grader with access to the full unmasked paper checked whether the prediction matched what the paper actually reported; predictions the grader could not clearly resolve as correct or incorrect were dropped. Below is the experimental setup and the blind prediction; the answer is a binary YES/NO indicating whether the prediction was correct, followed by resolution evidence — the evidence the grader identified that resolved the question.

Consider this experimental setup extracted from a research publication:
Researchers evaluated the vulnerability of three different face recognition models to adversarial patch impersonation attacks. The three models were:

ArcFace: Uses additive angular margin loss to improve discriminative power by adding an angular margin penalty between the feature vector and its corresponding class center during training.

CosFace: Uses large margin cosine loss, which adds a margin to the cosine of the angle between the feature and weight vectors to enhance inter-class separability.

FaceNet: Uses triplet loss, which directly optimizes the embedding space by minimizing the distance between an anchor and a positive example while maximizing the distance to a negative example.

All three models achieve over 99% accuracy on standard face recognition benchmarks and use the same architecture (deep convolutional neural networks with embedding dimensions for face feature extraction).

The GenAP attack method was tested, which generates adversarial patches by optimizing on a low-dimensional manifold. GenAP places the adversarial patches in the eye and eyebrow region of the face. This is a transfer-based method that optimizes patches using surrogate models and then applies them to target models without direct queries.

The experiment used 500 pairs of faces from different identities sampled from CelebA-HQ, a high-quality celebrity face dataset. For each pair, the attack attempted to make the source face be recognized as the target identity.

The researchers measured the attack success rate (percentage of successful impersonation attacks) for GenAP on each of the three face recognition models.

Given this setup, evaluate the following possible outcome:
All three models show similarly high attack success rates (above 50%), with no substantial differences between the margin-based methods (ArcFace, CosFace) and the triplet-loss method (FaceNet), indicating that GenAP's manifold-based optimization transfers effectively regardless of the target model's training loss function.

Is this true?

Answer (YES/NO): NO